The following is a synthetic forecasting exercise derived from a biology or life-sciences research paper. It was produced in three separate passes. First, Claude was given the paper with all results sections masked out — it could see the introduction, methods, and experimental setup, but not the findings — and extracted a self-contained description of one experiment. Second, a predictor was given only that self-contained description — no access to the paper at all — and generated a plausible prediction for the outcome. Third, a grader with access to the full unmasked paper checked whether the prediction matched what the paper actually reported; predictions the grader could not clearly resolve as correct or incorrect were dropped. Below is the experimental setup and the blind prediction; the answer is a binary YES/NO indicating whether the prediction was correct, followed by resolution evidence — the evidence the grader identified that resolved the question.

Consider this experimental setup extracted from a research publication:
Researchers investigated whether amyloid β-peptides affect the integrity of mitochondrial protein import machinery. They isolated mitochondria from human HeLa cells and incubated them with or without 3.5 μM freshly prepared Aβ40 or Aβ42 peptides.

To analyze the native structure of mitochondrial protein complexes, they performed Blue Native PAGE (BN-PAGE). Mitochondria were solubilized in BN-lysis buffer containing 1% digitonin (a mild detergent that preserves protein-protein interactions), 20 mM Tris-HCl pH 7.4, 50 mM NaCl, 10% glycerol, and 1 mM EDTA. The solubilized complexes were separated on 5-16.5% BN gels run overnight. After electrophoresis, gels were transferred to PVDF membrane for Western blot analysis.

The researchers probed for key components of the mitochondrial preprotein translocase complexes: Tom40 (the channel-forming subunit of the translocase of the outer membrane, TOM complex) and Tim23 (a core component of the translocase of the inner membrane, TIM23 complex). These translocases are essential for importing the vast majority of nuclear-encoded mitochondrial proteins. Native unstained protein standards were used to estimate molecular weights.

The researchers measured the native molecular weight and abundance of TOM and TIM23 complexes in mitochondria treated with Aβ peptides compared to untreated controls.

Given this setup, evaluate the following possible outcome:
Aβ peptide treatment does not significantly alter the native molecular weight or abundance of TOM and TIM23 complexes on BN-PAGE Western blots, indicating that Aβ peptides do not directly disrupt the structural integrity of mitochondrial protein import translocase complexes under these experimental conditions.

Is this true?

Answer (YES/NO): YES